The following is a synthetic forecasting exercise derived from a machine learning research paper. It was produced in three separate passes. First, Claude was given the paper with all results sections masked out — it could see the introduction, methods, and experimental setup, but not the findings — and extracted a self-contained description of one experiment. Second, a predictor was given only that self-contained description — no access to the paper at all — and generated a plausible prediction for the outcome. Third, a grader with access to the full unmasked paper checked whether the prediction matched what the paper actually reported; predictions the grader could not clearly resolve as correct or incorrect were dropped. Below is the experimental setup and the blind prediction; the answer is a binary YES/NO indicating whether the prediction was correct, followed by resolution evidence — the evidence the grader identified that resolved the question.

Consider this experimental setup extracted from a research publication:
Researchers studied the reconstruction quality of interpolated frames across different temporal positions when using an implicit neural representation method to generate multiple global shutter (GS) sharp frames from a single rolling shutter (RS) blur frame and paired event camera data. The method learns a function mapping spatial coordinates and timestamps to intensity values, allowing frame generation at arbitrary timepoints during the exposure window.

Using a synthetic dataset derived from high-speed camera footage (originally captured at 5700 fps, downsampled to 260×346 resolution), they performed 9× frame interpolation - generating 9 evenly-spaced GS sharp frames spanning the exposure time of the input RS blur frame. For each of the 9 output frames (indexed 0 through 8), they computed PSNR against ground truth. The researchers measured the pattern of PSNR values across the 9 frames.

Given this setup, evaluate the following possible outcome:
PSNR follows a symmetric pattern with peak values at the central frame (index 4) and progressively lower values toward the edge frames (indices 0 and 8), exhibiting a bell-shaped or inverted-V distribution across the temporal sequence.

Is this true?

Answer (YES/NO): YES